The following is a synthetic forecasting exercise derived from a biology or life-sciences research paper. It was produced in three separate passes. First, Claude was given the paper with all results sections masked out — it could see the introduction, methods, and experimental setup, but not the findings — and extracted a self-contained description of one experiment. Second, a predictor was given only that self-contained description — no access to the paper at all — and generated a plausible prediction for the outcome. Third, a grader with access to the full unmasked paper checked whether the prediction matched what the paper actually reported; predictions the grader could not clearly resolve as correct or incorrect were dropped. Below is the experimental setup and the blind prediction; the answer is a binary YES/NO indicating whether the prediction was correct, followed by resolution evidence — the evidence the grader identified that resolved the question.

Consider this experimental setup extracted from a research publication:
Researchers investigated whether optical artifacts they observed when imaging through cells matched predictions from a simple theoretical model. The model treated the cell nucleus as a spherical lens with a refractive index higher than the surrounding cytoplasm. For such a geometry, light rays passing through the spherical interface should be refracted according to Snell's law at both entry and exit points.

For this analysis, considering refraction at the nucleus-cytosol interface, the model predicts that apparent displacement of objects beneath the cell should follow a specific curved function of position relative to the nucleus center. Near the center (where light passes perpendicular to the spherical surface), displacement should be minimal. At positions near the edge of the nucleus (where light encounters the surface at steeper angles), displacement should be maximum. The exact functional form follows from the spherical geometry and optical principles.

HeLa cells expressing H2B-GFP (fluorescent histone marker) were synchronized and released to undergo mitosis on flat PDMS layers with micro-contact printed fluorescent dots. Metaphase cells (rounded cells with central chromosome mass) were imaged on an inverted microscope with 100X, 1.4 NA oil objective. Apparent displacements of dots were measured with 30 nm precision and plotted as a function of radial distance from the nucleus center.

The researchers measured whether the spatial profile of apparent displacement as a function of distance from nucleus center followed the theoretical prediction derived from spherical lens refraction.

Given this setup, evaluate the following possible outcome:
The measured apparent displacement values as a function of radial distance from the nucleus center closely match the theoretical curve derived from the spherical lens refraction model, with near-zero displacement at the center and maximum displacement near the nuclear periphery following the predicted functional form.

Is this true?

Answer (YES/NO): YES